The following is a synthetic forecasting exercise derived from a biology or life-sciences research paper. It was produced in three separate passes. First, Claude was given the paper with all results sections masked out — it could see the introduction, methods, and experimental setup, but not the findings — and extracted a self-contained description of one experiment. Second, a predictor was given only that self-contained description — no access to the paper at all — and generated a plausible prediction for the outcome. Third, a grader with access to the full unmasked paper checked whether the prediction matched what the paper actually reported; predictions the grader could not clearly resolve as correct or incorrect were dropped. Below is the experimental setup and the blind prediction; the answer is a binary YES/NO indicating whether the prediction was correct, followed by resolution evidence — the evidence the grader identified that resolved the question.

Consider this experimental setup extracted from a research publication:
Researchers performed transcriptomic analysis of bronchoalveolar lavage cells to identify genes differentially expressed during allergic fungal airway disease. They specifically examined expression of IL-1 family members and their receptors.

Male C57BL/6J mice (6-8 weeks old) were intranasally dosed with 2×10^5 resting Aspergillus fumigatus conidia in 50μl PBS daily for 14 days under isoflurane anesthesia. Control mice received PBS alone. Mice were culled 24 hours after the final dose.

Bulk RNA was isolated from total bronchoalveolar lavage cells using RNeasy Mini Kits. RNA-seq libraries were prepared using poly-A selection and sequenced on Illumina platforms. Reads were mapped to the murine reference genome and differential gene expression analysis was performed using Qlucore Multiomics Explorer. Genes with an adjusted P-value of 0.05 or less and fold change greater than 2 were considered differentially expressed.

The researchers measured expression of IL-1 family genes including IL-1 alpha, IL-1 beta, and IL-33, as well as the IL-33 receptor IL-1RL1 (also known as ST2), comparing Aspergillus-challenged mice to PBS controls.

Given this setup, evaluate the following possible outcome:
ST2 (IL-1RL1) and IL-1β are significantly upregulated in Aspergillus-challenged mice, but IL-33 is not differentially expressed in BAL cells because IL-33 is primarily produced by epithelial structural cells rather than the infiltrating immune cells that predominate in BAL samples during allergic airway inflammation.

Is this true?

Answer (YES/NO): YES